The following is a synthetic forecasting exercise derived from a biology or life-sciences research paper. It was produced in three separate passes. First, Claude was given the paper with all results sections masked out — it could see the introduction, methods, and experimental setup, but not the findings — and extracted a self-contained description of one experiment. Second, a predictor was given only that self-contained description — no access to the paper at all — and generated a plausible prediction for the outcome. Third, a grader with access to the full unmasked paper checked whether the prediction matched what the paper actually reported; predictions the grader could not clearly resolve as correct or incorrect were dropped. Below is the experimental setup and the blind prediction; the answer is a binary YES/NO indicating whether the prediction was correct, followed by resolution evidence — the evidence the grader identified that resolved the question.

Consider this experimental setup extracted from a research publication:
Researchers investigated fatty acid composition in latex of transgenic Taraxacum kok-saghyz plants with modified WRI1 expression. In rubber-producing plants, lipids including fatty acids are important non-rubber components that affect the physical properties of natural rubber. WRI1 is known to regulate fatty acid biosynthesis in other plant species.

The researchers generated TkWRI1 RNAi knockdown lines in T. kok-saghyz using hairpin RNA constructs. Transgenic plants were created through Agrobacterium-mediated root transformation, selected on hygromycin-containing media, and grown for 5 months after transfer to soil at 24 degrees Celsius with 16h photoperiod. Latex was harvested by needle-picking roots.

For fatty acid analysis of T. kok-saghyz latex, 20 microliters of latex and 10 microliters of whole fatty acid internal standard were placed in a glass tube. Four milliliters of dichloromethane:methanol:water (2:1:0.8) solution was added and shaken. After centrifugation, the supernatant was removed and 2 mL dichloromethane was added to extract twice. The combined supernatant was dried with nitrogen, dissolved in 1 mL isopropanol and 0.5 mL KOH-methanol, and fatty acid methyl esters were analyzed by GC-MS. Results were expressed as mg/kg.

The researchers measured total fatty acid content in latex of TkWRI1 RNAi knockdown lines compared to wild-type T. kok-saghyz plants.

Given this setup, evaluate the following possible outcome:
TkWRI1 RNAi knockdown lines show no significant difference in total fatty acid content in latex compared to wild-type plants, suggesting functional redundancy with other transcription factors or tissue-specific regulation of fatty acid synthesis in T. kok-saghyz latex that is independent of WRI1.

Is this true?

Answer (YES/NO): NO